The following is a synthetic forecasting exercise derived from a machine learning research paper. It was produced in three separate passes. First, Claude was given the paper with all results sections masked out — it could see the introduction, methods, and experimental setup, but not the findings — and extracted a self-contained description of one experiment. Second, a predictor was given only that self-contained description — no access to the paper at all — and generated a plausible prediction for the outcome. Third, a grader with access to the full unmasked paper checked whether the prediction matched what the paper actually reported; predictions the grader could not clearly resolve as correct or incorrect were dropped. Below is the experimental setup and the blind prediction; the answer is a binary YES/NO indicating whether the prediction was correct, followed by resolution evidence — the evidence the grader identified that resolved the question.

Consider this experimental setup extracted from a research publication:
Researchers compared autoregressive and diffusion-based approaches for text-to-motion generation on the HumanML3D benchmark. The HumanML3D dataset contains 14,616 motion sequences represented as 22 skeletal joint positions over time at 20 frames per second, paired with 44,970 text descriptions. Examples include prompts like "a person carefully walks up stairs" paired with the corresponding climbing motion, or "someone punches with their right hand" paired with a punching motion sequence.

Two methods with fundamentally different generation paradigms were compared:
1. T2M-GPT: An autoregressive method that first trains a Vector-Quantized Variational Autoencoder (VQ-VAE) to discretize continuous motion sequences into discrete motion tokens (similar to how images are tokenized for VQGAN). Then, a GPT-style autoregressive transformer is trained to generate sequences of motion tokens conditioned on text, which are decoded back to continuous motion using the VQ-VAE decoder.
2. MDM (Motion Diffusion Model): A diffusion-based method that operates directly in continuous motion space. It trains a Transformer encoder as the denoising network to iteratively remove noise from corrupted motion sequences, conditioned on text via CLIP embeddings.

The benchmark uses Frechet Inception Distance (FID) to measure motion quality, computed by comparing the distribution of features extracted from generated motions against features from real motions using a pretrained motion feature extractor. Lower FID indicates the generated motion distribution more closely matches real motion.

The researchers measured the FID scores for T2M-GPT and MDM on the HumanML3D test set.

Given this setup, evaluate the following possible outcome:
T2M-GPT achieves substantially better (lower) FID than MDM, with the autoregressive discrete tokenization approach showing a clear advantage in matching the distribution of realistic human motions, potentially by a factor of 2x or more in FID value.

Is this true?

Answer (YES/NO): YES